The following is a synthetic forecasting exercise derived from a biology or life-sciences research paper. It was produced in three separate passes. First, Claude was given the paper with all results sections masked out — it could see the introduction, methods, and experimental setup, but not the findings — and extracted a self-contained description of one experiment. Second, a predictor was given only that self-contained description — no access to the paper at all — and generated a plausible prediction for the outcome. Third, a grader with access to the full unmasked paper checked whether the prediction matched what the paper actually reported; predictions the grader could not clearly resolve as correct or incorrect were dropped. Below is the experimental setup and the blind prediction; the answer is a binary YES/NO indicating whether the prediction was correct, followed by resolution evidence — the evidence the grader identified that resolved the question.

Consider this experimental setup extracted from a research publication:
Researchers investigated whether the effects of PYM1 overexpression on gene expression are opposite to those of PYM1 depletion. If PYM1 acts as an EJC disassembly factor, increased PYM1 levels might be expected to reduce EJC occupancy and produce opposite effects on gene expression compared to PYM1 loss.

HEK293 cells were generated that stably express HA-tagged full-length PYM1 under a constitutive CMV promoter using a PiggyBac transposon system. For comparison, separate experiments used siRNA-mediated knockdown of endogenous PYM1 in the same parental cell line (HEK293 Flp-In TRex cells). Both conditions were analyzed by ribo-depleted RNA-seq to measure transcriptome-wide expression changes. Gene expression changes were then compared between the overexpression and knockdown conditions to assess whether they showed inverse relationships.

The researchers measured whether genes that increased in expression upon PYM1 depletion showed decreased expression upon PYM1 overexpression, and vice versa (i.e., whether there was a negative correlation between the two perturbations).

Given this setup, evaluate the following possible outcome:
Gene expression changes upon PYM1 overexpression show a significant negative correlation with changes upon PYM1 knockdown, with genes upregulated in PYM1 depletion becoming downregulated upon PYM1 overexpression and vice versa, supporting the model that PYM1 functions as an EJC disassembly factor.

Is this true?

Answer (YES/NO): NO